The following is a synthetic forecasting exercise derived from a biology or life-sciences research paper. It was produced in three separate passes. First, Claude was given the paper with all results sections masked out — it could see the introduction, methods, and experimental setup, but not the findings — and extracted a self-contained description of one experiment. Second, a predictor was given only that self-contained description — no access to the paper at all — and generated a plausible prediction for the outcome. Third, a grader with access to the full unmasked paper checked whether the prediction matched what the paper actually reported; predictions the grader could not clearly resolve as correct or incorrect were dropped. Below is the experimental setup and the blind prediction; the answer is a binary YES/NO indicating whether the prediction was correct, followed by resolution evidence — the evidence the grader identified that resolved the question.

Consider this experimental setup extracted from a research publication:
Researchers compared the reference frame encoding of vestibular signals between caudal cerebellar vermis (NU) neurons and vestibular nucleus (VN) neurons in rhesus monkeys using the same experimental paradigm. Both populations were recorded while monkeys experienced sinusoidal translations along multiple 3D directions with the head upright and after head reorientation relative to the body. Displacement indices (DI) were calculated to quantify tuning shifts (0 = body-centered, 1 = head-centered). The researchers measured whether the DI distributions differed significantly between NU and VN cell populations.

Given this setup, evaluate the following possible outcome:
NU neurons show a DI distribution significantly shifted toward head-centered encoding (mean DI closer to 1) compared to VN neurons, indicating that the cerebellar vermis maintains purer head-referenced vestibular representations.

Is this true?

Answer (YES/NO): NO